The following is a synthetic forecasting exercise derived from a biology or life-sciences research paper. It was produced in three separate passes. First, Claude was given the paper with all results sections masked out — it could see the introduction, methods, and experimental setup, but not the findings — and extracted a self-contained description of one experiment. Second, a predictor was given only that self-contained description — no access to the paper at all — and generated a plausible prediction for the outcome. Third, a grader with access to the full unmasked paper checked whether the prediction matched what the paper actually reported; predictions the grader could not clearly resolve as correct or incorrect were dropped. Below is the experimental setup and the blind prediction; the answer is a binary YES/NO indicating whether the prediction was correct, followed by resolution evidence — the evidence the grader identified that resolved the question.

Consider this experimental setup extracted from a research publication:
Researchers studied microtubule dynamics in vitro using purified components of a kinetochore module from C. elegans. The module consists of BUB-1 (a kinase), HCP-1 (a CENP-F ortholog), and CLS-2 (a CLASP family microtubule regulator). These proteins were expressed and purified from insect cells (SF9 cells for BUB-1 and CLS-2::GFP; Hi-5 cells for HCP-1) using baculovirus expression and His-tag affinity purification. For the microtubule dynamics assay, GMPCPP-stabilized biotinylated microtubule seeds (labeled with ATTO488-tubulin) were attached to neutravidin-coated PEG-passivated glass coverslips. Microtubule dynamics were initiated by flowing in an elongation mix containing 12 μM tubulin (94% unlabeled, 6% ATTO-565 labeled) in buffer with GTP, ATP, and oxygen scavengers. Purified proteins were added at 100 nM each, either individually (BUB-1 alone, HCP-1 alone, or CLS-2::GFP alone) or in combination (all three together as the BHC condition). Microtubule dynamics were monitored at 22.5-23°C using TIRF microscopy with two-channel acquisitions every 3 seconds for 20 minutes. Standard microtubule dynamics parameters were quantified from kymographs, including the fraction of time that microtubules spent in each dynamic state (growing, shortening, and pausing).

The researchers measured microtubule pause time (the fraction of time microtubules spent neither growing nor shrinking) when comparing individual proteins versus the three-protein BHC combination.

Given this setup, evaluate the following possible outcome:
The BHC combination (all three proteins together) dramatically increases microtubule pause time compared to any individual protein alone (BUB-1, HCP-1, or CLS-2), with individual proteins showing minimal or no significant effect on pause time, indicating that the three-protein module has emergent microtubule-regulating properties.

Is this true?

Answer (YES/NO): NO